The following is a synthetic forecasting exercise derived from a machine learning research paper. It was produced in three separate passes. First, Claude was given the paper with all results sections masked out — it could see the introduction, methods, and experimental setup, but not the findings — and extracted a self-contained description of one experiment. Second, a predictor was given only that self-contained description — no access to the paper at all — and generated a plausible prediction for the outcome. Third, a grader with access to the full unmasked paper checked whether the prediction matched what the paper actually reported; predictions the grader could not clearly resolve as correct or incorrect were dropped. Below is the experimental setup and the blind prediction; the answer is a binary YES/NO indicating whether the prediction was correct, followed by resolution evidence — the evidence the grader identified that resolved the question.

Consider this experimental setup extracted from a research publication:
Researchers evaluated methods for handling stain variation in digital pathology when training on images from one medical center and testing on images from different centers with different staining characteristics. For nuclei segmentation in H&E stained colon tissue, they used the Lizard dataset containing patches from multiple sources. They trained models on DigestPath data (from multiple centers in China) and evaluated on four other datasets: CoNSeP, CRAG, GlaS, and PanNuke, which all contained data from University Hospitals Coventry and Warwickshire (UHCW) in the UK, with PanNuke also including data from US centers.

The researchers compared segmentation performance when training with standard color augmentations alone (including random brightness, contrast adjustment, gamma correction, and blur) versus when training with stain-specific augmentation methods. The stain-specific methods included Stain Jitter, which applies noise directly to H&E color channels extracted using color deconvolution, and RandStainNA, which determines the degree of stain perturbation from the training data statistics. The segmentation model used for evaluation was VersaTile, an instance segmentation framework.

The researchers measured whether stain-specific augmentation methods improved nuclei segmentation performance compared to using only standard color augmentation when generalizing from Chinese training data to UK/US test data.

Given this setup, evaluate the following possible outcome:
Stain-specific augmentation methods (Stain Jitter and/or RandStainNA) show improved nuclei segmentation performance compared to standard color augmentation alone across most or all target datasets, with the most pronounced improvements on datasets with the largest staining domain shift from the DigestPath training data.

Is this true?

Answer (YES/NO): NO